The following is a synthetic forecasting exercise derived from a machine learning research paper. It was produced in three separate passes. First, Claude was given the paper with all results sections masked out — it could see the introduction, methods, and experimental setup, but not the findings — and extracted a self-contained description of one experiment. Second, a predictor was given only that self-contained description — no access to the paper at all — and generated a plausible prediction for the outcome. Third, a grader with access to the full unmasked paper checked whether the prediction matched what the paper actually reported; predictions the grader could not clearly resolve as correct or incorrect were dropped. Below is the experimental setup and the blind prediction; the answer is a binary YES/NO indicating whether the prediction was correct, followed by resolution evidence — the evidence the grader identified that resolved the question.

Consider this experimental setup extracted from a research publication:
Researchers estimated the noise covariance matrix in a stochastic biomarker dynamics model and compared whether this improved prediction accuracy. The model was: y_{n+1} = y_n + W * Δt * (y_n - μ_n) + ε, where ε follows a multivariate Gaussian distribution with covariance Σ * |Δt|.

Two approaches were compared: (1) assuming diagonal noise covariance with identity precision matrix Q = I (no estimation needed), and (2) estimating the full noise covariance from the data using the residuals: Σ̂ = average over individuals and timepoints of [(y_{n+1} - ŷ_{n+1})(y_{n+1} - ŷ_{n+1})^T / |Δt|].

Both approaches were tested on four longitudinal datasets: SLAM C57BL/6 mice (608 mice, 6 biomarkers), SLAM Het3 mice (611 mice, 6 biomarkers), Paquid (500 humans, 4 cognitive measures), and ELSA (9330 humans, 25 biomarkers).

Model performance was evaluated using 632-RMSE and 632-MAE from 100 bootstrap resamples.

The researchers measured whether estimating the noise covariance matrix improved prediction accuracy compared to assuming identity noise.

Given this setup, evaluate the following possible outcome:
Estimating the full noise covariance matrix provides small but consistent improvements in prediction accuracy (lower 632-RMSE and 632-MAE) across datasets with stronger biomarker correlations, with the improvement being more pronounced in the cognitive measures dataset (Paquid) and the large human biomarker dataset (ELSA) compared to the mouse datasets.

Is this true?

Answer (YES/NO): NO